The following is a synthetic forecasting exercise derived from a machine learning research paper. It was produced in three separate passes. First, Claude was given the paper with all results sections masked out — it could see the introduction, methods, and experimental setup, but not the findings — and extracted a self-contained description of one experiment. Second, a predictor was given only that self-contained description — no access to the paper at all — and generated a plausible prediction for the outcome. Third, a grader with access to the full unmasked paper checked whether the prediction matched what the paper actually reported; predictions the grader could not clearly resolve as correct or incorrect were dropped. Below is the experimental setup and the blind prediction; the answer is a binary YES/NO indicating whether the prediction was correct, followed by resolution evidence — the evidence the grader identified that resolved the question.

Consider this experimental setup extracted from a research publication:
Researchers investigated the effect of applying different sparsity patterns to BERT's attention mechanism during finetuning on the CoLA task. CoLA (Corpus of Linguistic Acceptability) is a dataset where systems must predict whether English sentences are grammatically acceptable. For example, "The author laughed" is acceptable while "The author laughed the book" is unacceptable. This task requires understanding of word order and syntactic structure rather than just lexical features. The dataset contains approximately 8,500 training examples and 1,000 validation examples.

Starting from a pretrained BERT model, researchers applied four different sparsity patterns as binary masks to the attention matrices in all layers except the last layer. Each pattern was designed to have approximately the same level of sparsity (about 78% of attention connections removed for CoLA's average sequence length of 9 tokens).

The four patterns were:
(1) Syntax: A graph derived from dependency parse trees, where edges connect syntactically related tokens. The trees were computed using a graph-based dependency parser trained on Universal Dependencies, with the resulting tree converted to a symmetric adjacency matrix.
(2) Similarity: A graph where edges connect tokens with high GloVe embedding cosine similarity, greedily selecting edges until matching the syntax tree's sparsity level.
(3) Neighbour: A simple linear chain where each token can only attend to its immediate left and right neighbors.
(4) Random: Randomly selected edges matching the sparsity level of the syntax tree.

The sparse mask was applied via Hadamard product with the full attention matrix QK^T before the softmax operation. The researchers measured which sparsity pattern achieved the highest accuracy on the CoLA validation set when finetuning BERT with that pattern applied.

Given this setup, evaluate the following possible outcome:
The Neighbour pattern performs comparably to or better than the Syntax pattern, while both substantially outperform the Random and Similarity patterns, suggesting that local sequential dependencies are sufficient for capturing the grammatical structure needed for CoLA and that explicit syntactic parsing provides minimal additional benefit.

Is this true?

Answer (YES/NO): NO